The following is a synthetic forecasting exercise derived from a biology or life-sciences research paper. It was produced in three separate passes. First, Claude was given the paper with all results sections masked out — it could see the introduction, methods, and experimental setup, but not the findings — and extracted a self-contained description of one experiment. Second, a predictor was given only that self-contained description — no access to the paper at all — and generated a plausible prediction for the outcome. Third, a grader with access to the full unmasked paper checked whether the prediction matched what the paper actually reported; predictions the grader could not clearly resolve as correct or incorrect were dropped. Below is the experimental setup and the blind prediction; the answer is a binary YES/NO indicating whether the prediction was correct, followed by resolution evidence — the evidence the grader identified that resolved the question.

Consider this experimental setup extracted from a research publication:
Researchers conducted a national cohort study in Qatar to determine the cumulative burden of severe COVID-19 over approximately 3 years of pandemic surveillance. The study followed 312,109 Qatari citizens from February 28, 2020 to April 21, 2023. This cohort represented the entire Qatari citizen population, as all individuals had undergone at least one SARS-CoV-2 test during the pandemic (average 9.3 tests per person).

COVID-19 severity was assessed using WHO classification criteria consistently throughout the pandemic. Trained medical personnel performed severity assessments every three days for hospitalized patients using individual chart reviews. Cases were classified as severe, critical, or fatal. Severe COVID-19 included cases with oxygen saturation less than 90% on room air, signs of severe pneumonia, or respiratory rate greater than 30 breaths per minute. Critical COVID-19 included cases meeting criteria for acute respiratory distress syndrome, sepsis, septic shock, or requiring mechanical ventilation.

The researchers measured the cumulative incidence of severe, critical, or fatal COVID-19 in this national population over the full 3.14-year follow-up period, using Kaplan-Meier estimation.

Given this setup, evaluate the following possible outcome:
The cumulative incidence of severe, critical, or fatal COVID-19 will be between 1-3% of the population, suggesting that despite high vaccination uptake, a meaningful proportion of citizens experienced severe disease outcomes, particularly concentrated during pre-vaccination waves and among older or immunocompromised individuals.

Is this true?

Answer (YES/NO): NO